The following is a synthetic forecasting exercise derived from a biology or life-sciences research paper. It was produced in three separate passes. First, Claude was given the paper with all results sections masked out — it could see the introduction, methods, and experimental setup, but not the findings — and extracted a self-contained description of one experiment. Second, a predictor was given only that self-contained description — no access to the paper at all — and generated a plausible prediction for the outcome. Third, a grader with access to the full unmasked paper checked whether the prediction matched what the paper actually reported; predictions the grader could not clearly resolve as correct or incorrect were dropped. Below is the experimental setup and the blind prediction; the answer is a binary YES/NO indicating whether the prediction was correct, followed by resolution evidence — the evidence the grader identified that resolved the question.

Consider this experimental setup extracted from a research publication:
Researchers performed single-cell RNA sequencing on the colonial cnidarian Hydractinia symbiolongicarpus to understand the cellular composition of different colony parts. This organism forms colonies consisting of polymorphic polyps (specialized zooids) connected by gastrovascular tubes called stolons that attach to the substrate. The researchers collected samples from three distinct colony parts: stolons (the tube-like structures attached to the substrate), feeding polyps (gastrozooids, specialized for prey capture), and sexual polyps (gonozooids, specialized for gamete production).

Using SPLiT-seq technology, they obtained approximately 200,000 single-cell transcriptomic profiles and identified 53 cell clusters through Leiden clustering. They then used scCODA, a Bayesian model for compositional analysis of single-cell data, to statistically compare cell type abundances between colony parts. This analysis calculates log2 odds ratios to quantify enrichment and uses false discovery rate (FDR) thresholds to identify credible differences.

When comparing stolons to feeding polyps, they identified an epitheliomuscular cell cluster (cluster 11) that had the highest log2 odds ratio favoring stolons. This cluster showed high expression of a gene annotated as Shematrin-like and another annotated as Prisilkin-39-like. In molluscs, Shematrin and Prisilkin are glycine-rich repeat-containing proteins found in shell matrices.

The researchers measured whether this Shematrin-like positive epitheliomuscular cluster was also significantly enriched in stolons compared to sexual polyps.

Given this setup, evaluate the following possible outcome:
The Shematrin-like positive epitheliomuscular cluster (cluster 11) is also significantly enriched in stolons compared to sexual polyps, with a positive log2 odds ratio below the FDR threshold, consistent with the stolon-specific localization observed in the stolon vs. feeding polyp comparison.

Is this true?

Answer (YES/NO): YES